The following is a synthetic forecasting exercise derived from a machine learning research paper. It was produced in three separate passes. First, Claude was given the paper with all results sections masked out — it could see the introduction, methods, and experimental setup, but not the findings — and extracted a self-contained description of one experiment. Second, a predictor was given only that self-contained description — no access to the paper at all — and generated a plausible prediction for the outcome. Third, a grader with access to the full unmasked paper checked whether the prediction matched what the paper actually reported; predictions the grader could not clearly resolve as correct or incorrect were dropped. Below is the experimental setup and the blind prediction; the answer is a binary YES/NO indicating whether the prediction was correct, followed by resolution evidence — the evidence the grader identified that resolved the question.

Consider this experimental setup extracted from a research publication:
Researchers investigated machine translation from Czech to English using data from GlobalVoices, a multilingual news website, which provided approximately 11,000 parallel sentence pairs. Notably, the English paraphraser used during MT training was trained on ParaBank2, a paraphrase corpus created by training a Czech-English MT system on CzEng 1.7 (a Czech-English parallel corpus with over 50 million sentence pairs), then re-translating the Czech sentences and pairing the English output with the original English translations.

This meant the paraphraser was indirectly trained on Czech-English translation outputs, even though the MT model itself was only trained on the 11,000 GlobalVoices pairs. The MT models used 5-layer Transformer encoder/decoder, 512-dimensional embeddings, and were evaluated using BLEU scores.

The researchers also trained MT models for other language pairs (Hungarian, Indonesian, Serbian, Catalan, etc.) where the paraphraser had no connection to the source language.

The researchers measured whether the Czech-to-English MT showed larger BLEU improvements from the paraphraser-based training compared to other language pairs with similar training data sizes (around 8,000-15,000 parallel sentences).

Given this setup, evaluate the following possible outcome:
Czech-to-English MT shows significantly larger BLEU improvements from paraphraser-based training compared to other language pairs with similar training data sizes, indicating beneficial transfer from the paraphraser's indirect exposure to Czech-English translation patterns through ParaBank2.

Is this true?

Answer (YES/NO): NO